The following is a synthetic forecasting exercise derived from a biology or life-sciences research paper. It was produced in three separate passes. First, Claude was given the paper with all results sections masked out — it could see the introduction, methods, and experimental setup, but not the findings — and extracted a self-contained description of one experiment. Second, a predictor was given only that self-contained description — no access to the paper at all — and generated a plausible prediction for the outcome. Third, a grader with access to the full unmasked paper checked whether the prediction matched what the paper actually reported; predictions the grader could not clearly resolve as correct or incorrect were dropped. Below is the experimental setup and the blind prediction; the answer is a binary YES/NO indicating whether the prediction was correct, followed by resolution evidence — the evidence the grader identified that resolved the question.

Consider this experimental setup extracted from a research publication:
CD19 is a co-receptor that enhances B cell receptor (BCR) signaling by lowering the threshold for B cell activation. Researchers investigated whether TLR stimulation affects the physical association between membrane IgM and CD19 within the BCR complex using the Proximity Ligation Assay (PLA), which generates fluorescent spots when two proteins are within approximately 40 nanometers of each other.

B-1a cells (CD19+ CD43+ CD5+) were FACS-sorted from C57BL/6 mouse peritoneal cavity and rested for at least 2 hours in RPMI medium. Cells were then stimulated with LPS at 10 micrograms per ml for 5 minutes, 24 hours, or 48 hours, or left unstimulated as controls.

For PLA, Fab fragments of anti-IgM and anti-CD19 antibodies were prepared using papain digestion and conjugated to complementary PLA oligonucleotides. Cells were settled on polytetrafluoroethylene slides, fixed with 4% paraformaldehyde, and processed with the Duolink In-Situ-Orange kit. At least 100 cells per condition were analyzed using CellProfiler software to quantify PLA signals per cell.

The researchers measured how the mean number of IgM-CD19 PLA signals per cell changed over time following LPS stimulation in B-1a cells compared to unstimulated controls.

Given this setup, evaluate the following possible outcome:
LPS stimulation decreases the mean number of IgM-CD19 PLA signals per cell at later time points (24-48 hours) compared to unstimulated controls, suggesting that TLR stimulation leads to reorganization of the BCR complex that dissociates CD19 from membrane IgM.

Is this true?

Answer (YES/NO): NO